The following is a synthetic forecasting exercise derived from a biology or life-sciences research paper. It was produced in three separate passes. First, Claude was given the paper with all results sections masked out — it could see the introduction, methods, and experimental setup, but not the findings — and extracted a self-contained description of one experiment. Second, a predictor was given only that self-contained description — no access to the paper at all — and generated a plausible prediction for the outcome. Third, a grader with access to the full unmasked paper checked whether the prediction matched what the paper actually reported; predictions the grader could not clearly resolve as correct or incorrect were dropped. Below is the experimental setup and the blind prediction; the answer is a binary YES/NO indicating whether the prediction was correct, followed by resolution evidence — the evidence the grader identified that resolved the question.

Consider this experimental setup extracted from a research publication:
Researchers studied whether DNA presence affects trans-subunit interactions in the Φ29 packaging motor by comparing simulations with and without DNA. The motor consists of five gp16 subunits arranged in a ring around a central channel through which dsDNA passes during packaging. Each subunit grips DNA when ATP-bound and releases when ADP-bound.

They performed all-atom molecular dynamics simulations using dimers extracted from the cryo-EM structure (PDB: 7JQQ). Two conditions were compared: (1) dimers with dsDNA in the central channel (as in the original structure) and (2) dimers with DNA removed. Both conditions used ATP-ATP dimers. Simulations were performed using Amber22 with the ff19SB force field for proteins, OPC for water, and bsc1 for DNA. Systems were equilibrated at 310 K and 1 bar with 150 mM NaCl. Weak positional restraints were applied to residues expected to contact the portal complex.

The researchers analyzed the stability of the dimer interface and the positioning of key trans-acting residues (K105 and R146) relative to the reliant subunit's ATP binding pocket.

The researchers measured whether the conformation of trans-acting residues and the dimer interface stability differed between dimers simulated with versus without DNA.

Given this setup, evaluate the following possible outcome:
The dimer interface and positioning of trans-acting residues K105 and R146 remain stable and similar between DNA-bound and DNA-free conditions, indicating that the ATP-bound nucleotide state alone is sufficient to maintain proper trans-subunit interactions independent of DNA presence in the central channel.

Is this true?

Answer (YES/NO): NO